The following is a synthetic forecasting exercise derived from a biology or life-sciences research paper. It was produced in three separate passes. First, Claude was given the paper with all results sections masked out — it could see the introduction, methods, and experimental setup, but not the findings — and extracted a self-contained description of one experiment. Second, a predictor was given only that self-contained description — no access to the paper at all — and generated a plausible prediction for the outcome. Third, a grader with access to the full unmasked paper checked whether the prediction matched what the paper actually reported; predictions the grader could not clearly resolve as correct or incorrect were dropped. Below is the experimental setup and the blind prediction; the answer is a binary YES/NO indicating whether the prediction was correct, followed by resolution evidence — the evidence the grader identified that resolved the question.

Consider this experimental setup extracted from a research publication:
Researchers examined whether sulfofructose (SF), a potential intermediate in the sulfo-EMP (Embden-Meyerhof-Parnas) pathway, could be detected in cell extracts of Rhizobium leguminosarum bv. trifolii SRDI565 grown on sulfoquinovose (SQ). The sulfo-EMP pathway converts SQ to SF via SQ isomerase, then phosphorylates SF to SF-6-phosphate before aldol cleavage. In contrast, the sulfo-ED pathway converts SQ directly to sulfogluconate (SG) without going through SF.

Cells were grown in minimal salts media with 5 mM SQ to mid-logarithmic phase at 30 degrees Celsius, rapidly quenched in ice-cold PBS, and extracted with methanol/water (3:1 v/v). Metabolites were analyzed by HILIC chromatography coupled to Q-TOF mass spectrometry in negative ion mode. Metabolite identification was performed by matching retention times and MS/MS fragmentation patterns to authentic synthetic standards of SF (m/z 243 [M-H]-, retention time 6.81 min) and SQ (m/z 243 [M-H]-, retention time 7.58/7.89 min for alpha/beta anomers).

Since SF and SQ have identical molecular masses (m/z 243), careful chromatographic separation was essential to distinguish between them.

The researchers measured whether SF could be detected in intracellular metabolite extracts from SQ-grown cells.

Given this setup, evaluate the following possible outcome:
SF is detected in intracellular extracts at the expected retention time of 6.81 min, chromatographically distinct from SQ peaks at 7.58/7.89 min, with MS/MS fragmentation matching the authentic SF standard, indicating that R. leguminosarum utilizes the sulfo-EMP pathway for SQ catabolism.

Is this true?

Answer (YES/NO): NO